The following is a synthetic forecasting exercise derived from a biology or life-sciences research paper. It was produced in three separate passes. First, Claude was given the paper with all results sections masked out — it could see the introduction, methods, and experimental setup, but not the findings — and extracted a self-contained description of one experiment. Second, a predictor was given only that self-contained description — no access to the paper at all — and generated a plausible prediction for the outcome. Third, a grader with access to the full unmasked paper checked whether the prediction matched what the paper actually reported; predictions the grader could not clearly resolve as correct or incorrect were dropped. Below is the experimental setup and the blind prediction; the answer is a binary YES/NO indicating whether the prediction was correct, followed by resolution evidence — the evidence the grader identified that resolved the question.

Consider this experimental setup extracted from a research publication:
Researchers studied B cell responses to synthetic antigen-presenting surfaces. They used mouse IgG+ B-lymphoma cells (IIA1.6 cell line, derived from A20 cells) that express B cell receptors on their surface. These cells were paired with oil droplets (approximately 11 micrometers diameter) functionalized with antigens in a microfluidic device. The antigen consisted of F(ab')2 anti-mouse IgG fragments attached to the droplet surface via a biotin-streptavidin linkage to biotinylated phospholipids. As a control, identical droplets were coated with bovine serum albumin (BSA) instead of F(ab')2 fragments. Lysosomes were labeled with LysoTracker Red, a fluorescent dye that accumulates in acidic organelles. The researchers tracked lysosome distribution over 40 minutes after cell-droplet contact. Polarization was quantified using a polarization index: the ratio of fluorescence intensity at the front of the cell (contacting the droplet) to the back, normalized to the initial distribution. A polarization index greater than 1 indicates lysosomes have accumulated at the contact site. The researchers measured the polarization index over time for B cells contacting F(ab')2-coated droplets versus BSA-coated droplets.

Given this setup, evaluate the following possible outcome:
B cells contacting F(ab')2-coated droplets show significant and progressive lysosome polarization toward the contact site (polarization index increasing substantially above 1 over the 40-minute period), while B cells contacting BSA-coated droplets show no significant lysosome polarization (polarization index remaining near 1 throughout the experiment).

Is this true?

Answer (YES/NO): YES